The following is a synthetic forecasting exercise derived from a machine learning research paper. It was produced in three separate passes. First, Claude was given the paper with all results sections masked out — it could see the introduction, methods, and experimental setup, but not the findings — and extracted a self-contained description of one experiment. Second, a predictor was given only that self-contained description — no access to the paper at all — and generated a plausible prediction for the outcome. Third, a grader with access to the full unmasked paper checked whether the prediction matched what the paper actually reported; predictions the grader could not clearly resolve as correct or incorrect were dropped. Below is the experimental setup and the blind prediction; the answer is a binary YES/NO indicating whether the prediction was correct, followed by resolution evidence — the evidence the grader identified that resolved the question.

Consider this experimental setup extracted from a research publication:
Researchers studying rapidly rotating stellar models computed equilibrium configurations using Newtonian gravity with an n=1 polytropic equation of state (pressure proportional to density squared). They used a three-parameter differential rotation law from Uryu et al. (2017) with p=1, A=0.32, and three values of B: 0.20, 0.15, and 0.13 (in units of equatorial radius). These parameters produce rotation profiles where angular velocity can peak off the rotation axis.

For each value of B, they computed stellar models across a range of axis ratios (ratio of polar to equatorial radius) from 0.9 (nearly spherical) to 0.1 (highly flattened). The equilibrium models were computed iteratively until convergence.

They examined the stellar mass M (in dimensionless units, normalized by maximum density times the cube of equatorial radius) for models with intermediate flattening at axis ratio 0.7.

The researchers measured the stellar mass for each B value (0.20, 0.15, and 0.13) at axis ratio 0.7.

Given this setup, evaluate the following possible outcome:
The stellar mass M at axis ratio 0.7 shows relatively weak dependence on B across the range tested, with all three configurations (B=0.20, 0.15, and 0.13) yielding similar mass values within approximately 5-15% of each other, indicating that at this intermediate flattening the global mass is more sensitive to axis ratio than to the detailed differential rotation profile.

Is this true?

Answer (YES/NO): NO